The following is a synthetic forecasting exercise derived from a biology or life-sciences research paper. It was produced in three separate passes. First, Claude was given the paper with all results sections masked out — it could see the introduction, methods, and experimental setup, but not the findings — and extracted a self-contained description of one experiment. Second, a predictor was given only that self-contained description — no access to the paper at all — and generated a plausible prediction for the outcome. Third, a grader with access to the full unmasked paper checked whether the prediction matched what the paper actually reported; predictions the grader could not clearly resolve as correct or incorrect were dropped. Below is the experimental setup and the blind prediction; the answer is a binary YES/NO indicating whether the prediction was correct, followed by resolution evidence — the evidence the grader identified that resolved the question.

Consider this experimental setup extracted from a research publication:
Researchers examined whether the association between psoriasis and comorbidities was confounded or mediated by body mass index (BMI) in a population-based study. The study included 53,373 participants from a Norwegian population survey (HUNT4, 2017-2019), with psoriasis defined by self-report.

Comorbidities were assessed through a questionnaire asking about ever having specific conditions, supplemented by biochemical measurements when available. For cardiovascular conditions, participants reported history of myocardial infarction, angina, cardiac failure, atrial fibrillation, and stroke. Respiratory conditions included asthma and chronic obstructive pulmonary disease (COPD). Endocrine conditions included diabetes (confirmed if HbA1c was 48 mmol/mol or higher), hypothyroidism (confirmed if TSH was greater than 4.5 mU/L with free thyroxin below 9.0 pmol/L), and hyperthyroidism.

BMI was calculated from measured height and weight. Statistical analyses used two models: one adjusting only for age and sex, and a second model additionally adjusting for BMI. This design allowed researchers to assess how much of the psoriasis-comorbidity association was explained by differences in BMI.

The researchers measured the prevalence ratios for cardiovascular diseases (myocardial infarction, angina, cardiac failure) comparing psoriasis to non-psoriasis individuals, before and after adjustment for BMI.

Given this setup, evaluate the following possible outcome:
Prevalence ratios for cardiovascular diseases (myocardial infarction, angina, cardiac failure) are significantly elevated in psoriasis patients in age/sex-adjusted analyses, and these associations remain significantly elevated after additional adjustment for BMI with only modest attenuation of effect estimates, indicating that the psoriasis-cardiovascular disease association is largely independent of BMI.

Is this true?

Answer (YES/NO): YES